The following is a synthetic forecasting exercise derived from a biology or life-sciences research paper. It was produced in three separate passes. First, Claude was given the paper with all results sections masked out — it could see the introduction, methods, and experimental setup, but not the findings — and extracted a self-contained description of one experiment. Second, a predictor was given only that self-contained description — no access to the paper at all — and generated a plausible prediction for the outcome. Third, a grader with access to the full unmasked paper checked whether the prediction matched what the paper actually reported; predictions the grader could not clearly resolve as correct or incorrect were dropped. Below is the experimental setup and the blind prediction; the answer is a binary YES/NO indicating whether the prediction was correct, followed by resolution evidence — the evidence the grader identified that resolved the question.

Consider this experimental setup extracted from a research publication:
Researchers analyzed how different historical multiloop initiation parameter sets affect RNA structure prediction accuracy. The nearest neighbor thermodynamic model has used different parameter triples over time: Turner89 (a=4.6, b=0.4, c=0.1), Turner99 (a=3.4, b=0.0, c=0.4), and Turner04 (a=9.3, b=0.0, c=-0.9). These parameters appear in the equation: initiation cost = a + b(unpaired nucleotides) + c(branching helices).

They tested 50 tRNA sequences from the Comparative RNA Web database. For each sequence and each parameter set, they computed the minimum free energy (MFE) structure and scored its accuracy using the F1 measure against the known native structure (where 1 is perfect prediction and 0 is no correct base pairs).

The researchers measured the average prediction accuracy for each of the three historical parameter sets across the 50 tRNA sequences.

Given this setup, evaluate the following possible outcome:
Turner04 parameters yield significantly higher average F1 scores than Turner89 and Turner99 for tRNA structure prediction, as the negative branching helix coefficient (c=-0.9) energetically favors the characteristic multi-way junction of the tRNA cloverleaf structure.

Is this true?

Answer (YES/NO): NO